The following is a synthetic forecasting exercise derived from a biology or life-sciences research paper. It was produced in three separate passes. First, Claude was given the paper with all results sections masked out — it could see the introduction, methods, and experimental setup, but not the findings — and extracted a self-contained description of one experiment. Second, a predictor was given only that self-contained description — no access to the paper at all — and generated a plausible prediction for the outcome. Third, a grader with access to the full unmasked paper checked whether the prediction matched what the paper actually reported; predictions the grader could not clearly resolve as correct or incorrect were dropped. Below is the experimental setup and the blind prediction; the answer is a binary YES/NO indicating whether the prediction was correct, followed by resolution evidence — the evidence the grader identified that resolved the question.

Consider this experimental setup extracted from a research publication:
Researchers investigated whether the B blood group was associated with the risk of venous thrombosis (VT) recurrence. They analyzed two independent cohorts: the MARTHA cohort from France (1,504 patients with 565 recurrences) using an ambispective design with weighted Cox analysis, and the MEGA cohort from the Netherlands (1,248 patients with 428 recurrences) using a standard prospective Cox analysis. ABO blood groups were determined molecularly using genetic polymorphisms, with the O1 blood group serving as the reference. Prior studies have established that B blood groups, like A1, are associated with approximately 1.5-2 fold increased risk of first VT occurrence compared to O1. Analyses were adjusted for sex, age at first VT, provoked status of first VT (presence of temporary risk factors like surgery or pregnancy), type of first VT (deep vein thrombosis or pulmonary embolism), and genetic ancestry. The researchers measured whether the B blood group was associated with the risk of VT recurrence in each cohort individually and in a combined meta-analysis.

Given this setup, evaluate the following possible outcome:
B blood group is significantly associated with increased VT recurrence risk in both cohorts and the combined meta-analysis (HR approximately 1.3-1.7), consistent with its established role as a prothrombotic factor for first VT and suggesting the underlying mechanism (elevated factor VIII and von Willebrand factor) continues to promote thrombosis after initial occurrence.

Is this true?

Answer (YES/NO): NO